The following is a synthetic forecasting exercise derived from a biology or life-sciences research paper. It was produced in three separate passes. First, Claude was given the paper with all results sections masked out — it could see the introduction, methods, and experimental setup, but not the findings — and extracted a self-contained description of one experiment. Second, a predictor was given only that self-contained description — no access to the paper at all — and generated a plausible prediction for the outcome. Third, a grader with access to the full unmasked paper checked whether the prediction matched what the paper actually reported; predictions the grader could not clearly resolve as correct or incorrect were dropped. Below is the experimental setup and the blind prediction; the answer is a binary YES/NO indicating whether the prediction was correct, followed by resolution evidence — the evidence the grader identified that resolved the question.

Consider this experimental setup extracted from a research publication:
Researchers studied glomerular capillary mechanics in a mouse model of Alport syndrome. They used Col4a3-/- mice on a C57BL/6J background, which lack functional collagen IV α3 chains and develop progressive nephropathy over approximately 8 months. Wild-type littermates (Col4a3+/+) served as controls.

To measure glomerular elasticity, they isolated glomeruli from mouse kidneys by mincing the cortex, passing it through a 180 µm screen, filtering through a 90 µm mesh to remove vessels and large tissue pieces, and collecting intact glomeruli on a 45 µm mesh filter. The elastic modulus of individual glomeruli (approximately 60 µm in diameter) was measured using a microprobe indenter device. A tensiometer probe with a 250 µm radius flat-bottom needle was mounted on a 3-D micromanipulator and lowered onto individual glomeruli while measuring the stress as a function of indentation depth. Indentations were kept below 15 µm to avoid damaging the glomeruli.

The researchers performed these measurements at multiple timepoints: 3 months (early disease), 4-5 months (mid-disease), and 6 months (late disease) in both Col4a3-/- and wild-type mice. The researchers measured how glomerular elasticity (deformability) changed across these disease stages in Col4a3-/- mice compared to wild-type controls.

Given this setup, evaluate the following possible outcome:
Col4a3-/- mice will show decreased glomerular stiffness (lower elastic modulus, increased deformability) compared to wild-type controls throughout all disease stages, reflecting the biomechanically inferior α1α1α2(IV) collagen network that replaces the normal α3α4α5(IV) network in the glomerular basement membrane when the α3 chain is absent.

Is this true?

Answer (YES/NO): NO